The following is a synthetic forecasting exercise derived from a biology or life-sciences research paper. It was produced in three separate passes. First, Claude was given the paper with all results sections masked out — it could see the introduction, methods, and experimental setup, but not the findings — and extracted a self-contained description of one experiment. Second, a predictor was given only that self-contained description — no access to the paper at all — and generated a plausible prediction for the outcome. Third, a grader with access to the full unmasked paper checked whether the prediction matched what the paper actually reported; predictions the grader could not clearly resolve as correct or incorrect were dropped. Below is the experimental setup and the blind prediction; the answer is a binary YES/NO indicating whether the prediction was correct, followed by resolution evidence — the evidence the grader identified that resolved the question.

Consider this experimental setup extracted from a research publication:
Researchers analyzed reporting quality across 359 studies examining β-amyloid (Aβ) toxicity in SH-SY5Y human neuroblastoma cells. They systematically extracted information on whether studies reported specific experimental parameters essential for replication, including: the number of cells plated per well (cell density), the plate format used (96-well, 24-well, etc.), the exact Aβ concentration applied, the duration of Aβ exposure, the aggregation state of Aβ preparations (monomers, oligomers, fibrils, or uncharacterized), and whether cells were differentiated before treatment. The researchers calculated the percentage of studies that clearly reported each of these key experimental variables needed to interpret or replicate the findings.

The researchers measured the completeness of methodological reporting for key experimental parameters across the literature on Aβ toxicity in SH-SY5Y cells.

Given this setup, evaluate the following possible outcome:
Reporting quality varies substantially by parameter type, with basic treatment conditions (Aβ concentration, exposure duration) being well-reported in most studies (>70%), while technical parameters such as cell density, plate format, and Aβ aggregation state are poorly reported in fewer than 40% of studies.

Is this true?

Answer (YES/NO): NO